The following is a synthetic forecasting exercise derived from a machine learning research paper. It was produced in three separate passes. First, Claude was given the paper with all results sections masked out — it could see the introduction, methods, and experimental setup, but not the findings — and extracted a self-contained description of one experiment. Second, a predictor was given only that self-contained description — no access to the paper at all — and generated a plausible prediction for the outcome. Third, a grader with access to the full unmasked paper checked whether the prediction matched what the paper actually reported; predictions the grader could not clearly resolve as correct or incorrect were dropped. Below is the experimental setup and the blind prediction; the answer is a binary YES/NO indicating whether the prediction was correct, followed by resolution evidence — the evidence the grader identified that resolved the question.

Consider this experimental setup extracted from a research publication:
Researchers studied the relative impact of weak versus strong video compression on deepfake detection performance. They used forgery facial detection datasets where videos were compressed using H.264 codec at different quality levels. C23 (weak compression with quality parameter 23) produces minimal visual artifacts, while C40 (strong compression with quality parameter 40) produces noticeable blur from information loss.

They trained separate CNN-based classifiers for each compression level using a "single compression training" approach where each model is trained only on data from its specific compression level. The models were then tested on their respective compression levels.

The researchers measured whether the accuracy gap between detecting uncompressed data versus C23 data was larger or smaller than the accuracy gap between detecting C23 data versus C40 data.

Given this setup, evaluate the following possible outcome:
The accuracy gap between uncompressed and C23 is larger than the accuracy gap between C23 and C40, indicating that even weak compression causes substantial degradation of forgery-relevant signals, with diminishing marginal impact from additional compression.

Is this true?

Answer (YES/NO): NO